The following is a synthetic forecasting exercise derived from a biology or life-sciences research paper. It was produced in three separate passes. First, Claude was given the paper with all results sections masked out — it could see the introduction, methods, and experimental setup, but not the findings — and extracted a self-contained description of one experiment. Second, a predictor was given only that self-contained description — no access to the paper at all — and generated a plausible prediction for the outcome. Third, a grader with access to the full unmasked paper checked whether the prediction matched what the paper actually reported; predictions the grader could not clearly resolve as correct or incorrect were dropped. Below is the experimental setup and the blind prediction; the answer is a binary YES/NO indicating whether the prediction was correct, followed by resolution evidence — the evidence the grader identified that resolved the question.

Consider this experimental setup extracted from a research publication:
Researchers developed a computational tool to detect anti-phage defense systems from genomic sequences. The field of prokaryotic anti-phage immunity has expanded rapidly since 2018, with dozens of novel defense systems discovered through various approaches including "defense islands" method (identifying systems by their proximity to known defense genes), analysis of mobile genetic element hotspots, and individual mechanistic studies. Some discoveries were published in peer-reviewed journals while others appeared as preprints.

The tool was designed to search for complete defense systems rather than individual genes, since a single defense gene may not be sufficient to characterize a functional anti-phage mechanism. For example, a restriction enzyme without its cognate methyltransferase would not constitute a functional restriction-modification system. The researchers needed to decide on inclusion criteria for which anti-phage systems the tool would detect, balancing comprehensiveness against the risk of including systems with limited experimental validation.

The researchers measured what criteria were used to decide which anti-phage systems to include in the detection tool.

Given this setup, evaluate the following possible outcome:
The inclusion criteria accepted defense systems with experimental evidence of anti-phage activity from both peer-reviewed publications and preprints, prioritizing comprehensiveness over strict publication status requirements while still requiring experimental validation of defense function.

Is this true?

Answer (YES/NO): YES